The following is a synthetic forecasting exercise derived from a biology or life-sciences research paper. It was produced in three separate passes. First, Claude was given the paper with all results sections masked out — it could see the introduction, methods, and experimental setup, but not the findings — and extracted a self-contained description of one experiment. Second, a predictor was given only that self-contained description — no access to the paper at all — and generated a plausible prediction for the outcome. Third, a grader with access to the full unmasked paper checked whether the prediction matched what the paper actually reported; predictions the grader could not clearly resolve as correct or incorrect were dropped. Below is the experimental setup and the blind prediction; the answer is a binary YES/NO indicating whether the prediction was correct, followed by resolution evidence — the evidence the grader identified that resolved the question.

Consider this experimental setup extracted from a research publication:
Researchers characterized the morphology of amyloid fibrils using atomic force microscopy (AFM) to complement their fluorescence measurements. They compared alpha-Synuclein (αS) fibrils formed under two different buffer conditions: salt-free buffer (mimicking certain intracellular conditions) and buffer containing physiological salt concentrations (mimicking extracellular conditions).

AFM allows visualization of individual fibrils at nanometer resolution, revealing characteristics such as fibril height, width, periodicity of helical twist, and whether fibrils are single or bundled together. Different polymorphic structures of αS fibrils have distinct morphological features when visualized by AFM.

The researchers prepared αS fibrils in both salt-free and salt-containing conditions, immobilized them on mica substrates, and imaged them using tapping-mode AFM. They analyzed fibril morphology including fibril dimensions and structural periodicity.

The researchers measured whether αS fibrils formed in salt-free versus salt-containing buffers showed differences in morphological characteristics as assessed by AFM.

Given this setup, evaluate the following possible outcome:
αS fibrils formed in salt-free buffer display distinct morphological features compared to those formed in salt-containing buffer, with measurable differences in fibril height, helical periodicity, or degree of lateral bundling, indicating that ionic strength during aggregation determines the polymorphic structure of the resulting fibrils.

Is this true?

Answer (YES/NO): YES